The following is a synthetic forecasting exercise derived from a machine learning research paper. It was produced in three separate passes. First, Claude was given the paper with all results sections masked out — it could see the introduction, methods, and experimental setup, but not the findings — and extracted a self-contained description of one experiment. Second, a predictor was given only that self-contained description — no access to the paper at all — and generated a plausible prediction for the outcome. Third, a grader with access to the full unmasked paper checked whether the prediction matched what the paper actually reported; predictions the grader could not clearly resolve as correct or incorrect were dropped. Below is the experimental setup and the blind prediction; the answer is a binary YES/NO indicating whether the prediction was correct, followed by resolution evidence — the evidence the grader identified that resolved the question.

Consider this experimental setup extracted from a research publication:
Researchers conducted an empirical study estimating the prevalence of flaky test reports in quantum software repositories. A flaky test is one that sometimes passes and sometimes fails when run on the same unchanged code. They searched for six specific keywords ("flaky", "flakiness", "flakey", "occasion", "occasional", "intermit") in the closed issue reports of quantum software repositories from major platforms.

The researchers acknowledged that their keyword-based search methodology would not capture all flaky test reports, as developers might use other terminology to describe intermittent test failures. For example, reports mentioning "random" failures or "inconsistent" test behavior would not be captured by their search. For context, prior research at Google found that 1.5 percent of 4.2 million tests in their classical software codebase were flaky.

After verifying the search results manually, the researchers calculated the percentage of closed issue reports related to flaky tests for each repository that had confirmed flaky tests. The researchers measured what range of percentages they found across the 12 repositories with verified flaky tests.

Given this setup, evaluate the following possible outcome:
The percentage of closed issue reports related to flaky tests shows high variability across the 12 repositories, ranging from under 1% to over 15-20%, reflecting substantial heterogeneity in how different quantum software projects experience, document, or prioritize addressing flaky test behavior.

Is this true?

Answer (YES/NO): NO